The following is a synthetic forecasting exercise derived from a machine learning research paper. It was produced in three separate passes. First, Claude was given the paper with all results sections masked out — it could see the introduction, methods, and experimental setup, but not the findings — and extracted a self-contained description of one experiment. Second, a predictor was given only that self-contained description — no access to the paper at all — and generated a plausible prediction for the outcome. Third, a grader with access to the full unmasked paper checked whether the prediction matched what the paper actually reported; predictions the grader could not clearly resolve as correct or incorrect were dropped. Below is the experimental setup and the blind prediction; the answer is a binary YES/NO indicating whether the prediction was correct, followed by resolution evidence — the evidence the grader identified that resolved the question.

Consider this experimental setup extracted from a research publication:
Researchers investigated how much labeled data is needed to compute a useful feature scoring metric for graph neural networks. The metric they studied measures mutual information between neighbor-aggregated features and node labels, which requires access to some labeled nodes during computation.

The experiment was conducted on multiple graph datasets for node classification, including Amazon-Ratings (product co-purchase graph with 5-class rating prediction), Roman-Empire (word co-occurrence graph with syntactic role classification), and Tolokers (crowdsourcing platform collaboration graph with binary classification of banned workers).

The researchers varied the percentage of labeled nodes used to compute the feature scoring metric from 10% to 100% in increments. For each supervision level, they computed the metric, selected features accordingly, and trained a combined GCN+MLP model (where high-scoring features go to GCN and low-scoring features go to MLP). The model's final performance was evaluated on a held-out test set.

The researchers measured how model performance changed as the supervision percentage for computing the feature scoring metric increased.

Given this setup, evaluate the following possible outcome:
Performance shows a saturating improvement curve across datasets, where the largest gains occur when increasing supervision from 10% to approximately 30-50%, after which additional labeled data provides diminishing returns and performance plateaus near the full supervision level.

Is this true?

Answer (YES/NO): YES